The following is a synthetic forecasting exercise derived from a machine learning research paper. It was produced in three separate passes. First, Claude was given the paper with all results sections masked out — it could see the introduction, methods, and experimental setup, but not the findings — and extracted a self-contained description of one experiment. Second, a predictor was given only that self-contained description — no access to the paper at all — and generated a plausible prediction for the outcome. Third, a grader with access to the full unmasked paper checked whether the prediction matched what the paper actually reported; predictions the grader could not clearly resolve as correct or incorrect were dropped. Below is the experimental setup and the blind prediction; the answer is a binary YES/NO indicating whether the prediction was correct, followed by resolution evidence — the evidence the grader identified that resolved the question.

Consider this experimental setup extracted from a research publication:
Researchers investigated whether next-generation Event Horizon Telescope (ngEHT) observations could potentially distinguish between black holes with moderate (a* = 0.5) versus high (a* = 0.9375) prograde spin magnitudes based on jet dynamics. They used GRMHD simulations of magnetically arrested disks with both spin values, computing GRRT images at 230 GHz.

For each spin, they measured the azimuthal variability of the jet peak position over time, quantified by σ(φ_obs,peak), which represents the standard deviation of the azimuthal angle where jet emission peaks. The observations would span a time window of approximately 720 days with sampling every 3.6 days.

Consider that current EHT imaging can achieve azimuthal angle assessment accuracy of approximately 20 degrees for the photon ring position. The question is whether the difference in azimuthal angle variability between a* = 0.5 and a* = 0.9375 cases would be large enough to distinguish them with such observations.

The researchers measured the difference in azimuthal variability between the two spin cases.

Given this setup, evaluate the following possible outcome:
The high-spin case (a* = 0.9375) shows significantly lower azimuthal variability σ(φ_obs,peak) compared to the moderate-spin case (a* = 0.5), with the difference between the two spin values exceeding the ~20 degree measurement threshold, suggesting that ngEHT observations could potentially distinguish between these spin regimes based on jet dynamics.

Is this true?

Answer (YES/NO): NO